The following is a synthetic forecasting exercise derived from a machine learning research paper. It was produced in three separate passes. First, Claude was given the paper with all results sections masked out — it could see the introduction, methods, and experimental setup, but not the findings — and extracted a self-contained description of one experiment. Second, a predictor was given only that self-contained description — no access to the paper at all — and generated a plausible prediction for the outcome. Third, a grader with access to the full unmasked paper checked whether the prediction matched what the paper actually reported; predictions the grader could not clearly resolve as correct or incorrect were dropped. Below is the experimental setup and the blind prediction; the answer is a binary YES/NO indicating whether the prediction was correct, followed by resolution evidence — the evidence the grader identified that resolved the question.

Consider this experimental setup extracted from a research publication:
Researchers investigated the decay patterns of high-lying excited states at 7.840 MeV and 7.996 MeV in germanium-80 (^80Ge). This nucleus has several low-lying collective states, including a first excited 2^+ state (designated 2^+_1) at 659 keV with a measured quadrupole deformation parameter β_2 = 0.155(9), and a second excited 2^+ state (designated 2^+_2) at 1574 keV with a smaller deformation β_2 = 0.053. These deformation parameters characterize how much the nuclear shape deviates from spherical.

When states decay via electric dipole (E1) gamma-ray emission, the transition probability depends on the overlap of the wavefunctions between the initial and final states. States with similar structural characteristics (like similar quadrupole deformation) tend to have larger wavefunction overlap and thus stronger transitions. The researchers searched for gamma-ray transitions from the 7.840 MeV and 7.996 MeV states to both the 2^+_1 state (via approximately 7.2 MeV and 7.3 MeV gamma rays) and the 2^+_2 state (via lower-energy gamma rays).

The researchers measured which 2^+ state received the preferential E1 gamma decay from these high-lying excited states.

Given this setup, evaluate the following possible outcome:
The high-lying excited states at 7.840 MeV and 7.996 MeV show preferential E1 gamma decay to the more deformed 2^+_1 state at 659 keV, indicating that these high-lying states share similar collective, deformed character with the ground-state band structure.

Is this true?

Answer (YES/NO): YES